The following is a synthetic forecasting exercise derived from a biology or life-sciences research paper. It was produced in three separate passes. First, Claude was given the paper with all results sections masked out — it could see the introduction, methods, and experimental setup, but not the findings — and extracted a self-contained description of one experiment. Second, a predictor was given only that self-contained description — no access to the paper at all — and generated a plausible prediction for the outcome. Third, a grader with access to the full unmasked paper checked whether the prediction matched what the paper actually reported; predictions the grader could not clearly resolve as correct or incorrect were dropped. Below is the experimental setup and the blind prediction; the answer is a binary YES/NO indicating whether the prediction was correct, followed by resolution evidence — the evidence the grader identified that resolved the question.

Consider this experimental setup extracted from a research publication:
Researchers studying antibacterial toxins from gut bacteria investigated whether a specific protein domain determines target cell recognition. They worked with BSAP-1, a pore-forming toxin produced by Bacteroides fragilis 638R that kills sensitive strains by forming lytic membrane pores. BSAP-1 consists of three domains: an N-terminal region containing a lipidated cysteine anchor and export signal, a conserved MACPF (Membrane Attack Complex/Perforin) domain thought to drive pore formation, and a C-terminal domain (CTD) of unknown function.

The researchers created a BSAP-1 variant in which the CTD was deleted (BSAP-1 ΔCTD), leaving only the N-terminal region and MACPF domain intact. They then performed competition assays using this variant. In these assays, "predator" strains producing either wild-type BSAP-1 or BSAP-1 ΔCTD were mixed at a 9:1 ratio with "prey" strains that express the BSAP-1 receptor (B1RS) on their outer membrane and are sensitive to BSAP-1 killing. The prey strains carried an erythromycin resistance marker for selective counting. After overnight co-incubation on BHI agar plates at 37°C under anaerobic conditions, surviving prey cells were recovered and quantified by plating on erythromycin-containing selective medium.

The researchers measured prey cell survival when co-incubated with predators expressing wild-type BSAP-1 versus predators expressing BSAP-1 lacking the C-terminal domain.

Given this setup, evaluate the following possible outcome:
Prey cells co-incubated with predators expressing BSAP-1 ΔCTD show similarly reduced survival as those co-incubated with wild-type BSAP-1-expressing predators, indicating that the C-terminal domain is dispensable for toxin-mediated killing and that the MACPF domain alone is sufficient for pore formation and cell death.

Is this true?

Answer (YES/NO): NO